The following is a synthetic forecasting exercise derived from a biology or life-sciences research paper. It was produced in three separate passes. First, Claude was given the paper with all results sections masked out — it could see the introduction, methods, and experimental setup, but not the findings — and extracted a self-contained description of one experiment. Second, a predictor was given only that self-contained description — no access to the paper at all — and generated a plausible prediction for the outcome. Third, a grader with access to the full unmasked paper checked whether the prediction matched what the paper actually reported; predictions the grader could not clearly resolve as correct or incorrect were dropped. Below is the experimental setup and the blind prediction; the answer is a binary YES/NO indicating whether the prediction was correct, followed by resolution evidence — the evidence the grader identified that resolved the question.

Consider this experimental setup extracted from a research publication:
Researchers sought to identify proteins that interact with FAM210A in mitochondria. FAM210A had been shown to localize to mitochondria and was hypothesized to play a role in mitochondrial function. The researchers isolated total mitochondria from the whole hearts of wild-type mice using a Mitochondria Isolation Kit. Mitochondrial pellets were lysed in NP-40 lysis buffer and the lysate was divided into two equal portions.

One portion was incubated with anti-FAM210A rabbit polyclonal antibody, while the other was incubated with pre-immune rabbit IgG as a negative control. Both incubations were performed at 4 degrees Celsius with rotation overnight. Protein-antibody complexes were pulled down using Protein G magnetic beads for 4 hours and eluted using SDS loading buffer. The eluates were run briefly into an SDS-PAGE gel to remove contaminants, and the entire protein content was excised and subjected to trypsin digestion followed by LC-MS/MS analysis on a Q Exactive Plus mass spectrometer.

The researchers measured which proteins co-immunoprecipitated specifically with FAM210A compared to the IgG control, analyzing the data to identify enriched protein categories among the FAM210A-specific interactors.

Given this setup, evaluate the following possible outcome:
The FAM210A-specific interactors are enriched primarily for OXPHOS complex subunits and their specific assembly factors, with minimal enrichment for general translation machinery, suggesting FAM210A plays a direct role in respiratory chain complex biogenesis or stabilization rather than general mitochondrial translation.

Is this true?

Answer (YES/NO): NO